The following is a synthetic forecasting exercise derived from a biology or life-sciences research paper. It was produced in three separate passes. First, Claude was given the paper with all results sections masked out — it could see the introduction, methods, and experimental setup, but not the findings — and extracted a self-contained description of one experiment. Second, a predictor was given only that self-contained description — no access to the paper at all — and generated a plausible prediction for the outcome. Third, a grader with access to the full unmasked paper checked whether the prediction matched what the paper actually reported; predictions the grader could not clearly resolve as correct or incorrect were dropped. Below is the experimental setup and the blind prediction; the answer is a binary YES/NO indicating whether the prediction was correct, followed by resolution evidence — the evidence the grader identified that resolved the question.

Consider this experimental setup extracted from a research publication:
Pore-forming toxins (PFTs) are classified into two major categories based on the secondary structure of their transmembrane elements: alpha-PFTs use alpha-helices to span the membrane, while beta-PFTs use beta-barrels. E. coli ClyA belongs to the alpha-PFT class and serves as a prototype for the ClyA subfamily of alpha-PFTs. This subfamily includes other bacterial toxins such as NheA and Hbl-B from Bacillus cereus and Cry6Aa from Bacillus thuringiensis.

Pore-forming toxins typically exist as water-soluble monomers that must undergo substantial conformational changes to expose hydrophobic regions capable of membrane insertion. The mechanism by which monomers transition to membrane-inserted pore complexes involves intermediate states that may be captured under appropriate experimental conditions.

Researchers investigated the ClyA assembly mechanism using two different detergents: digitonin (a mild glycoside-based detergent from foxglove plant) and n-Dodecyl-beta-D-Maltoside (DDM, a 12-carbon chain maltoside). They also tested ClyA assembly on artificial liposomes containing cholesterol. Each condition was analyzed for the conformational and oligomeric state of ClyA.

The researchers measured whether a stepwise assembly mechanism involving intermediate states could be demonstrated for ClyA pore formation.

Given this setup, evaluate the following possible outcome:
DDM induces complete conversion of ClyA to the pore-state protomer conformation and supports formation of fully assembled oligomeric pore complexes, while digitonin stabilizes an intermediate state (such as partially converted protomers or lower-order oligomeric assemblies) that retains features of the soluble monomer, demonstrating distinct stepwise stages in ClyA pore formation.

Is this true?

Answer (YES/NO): YES